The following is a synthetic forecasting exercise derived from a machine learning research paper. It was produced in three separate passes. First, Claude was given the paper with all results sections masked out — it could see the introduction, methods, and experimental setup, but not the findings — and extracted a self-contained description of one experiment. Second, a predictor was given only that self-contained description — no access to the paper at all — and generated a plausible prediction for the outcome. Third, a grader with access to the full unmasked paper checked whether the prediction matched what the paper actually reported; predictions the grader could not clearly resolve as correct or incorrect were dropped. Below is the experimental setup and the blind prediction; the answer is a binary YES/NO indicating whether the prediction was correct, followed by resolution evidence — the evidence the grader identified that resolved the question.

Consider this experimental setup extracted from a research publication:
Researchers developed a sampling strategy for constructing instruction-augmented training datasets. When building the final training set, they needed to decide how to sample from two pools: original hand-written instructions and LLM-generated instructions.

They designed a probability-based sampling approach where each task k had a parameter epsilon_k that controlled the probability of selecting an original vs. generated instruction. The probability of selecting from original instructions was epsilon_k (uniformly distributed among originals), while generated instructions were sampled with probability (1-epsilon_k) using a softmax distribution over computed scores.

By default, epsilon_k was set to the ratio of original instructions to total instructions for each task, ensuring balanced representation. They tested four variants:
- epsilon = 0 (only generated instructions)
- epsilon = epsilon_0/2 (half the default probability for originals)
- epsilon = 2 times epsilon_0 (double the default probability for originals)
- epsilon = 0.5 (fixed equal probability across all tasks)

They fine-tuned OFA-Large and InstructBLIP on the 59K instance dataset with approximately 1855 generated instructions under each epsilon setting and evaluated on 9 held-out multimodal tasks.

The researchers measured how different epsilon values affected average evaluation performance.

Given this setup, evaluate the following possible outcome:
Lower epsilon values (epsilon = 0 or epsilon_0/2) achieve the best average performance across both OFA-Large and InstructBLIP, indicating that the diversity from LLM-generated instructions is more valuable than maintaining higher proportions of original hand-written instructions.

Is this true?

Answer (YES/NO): NO